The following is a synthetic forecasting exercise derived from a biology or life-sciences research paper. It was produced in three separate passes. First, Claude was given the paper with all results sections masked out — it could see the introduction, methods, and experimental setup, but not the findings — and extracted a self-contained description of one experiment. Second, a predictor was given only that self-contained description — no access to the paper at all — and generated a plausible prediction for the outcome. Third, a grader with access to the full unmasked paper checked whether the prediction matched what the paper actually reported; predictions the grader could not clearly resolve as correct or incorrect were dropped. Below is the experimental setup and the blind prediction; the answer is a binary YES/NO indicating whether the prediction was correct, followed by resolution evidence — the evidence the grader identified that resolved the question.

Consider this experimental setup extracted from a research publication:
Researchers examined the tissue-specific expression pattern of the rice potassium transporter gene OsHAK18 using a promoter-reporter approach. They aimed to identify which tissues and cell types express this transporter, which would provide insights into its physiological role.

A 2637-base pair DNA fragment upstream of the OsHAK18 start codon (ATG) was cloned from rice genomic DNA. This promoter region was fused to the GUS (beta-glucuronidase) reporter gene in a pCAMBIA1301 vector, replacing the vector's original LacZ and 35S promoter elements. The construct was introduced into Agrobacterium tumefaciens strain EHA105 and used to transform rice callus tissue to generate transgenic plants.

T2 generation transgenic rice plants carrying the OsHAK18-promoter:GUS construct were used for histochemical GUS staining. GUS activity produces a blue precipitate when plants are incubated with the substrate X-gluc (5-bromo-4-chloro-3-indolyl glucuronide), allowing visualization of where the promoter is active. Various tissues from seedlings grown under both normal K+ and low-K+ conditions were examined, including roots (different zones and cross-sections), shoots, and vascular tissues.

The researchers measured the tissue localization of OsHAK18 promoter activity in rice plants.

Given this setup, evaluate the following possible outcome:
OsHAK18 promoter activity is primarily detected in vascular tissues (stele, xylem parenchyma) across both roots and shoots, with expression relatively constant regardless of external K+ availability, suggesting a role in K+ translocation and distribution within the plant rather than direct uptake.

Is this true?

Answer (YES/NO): NO